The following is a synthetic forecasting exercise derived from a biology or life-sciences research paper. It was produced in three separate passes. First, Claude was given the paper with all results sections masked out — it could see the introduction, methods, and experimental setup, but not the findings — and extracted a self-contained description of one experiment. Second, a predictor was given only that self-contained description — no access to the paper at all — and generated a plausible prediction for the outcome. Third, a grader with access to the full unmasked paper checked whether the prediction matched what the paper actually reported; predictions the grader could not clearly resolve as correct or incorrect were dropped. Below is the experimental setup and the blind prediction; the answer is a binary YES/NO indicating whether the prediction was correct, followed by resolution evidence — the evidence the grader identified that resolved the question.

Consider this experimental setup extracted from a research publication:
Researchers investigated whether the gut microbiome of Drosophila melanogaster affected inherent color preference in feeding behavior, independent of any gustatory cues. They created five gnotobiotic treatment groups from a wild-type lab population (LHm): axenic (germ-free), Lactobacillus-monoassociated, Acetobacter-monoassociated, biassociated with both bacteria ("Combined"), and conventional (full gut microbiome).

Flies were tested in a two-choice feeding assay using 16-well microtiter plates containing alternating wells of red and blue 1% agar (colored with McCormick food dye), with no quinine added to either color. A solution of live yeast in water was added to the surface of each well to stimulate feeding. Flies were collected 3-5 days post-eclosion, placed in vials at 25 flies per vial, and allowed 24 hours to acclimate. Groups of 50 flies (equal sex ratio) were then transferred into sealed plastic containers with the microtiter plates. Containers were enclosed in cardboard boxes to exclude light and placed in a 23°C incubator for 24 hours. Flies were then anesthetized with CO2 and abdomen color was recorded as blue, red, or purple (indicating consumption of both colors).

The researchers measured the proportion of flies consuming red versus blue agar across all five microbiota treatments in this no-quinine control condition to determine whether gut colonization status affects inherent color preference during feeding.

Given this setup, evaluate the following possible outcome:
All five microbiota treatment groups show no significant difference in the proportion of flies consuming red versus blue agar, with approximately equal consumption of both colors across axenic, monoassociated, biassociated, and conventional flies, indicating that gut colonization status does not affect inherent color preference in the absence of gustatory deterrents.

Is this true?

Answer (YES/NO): NO